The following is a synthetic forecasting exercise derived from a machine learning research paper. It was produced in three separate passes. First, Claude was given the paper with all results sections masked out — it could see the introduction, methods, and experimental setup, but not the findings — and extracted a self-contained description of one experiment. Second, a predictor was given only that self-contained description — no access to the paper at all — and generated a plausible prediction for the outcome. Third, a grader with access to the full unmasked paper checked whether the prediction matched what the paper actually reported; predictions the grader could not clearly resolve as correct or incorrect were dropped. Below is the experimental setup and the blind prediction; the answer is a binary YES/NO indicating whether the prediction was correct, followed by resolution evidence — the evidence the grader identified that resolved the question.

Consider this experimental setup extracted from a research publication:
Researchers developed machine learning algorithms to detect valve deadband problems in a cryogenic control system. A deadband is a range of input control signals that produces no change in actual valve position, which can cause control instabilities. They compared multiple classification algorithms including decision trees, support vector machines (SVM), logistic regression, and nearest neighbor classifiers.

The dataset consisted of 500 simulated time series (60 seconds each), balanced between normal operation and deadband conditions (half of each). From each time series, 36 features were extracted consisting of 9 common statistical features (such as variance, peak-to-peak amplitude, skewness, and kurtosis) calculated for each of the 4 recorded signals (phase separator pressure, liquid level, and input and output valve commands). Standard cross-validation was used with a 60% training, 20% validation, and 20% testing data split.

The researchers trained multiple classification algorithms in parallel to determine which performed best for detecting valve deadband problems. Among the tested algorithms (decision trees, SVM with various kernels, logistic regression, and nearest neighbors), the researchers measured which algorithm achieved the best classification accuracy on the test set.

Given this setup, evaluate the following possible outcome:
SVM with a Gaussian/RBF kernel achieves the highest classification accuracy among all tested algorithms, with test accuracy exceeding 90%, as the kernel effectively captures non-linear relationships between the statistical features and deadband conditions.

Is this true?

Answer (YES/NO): YES